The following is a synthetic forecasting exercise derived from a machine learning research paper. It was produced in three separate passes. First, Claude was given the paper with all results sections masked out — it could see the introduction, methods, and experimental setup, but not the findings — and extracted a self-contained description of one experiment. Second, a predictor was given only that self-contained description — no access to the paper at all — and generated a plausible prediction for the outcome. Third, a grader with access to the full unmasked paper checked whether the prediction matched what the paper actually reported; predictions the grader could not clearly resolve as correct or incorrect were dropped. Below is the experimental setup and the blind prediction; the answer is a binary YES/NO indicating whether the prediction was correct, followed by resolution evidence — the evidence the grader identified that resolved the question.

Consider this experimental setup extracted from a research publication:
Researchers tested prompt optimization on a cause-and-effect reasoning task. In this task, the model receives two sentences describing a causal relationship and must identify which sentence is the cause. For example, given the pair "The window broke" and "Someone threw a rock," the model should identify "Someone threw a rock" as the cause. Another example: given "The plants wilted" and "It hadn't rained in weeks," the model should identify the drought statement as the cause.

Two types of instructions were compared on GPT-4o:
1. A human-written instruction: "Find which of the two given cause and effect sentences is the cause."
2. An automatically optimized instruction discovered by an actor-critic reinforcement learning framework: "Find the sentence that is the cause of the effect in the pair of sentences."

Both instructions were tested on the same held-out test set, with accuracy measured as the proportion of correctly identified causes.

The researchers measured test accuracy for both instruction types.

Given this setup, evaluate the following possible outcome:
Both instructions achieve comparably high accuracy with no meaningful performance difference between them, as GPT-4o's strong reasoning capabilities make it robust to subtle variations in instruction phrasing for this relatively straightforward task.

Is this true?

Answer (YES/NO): NO